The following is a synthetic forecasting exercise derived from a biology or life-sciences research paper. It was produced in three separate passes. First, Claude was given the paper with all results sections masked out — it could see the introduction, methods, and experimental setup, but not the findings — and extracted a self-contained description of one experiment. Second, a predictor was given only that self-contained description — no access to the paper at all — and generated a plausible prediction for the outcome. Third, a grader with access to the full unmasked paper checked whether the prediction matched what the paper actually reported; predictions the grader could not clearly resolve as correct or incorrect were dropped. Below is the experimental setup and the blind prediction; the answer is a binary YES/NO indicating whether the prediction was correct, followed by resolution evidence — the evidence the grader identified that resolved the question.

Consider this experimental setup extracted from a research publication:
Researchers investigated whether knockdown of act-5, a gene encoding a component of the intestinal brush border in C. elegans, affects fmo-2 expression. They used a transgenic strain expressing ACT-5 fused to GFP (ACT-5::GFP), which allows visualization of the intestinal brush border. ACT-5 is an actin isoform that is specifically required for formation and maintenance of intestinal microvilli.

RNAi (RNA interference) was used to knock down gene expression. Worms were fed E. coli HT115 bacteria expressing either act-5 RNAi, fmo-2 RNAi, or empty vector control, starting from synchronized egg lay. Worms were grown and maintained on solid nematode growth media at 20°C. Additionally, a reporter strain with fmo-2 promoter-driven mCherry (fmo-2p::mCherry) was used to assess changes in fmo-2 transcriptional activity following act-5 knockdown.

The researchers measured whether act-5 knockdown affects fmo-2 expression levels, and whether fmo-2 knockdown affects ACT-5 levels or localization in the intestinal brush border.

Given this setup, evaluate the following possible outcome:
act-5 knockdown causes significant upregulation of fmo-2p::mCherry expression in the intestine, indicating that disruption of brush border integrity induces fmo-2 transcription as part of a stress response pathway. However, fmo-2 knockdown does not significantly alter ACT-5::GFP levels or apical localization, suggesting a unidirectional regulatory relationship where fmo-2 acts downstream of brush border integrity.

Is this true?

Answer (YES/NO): NO